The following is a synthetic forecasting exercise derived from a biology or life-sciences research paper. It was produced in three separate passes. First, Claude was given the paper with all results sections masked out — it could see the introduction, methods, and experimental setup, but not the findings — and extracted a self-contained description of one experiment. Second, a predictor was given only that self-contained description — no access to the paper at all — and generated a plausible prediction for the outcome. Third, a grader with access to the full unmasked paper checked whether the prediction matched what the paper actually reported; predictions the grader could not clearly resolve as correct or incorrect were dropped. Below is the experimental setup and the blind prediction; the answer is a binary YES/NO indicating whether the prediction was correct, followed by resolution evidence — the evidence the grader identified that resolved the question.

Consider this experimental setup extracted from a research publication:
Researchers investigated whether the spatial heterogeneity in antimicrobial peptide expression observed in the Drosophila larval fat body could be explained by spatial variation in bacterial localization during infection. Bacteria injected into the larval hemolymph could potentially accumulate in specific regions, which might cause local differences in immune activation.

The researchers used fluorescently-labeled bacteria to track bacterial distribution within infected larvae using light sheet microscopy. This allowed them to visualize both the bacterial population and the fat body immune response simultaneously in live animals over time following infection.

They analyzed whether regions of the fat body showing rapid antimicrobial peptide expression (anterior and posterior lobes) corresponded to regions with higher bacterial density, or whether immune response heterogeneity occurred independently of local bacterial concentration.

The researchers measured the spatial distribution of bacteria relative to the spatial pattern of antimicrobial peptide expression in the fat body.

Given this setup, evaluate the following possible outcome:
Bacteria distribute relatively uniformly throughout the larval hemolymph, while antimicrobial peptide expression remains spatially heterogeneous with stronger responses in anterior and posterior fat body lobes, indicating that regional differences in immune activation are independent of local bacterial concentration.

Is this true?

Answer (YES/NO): NO